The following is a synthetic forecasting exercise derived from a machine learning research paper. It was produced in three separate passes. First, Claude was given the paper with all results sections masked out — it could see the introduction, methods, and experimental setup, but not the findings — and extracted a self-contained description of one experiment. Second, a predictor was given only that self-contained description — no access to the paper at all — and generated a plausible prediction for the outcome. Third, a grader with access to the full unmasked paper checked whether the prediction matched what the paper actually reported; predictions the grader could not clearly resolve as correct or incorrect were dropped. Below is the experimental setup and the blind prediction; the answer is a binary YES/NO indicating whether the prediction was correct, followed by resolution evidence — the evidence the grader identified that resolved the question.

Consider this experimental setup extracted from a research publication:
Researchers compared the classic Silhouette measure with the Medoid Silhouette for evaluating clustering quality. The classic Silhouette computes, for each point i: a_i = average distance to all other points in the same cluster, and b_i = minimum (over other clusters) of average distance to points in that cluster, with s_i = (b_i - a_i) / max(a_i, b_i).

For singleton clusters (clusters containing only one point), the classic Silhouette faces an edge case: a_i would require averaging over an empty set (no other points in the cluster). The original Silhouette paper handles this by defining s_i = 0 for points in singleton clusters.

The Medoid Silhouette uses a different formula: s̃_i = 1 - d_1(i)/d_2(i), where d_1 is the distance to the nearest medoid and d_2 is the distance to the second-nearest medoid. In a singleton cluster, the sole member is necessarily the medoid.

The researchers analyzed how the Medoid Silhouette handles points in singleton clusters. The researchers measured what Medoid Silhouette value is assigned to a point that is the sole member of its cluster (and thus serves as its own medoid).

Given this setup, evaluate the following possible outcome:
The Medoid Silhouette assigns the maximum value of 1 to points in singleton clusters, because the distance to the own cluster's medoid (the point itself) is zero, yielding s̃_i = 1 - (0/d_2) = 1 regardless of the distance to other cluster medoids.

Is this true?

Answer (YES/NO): YES